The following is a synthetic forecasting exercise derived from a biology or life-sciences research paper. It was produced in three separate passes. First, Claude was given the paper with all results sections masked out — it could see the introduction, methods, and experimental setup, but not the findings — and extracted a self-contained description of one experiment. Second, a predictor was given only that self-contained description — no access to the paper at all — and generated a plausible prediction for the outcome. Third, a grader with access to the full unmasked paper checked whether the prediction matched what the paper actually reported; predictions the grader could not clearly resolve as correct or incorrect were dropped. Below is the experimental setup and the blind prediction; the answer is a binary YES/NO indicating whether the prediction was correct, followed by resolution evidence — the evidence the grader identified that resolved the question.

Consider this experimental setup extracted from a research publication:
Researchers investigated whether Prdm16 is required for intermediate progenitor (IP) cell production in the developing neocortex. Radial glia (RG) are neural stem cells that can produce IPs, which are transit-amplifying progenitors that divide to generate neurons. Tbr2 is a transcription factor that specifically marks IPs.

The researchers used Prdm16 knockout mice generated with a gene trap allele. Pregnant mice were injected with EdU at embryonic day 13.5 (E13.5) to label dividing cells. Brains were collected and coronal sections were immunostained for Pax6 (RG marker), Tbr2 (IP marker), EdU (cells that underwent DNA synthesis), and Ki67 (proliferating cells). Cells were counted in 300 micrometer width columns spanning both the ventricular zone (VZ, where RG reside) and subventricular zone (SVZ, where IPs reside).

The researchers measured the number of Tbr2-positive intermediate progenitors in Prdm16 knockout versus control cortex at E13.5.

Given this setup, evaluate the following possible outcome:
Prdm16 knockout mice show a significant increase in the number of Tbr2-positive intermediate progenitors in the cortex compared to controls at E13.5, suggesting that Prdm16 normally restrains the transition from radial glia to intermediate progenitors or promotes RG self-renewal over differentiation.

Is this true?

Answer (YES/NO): NO